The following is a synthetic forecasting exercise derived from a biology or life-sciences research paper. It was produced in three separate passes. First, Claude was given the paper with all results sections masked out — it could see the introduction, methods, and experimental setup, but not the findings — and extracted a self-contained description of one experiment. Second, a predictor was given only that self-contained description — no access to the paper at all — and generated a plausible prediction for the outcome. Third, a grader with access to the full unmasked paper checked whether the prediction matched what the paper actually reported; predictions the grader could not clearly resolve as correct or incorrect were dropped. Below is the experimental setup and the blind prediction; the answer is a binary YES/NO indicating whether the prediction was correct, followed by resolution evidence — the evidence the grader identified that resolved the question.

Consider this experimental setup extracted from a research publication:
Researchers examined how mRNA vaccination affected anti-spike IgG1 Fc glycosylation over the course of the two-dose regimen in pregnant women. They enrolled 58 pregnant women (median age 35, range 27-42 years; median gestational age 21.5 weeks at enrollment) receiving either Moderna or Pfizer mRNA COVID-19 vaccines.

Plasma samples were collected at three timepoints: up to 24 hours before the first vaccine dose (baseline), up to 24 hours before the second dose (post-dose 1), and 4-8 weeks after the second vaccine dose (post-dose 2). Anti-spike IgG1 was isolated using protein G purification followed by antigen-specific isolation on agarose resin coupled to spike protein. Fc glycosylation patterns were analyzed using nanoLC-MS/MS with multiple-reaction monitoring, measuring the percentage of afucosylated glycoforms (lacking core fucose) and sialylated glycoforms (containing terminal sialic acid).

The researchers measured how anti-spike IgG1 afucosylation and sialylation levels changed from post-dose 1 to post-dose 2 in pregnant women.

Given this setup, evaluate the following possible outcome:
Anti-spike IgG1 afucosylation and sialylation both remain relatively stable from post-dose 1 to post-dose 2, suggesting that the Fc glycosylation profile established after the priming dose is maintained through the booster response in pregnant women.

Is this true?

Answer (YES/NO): YES